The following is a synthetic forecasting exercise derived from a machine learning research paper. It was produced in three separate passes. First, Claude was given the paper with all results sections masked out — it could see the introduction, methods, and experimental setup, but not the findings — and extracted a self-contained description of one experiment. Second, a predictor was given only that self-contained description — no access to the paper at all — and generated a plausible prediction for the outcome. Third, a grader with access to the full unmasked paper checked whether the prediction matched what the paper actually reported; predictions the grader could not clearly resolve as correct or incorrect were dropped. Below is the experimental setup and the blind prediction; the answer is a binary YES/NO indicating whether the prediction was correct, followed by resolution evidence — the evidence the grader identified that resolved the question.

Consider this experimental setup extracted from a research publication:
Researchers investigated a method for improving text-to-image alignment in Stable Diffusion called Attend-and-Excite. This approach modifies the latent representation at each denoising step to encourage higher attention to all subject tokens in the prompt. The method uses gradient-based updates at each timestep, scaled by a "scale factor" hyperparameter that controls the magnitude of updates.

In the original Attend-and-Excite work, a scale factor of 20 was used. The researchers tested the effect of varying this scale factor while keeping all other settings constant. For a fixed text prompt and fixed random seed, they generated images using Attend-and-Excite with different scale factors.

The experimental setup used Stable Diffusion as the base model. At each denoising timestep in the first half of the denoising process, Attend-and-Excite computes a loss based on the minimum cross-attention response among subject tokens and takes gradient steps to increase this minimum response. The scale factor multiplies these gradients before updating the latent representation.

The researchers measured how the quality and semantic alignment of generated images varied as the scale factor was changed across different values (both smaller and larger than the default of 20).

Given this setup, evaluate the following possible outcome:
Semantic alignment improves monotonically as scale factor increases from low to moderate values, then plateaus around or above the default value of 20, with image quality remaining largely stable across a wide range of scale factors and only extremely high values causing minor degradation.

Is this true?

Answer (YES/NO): NO